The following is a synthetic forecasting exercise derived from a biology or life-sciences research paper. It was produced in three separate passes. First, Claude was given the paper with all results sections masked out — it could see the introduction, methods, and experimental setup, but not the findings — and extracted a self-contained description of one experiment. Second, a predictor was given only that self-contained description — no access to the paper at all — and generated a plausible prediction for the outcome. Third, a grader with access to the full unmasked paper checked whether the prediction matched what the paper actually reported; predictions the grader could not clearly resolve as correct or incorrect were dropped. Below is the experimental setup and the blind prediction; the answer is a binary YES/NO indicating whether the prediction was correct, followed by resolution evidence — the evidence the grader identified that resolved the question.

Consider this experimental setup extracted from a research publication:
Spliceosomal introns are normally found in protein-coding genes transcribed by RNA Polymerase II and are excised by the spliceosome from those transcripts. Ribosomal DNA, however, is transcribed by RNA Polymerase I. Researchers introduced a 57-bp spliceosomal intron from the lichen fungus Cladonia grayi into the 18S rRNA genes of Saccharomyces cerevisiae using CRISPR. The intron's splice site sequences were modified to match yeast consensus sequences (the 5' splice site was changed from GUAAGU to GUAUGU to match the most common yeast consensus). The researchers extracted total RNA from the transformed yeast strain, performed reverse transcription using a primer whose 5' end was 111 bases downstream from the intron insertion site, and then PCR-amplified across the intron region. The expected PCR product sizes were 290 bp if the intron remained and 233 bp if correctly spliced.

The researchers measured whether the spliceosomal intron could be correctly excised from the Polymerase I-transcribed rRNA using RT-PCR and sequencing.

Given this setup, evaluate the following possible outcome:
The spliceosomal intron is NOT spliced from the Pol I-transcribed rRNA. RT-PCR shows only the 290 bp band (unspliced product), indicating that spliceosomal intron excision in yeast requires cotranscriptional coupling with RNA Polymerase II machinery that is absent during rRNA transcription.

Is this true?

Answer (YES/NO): NO